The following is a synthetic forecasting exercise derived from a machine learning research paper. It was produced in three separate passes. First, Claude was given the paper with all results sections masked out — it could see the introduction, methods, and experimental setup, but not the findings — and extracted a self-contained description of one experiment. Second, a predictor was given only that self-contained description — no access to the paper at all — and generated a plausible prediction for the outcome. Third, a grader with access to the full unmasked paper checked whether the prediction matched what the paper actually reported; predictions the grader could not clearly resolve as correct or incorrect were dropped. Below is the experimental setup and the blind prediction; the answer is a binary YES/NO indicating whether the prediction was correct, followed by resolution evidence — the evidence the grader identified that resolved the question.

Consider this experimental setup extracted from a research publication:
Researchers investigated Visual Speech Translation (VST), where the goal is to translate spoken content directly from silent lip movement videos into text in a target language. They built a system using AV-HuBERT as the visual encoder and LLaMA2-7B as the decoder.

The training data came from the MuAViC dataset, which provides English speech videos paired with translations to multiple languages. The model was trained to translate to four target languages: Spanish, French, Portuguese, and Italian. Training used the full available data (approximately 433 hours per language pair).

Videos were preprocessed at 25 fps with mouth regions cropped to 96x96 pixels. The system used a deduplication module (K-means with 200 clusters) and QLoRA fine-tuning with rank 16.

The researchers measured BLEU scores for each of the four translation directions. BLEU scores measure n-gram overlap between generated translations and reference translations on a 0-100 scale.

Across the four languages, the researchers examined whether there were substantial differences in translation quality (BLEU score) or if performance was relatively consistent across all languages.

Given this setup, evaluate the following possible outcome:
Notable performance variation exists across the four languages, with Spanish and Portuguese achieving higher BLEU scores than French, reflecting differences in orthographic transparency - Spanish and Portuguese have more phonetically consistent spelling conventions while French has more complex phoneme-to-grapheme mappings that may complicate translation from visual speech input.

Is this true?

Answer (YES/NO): NO